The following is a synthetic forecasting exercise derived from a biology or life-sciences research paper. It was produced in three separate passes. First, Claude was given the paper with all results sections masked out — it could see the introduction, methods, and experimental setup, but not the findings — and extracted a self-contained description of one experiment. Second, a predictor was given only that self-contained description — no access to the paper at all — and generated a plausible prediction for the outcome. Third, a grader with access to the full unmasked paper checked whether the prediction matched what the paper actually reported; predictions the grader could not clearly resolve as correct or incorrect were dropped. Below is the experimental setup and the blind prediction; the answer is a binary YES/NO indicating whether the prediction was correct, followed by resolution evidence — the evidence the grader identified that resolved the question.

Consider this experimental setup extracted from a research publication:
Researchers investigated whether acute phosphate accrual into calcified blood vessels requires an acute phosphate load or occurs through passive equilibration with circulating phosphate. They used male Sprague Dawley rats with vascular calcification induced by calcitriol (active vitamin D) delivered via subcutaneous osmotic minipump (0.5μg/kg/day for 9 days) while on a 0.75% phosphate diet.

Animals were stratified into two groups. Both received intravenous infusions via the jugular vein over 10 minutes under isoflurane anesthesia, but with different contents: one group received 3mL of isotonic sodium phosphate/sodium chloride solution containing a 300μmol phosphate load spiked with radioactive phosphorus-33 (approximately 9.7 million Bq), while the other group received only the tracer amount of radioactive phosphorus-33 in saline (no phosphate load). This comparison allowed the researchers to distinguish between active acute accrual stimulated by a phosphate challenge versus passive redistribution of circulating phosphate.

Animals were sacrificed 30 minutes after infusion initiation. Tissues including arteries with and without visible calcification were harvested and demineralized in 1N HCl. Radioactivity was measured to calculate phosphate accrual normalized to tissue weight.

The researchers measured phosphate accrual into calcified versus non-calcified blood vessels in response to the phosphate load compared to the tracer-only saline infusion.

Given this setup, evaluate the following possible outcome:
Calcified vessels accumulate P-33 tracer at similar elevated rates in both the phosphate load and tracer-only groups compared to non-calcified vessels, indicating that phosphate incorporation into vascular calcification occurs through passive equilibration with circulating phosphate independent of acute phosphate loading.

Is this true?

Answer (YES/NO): NO